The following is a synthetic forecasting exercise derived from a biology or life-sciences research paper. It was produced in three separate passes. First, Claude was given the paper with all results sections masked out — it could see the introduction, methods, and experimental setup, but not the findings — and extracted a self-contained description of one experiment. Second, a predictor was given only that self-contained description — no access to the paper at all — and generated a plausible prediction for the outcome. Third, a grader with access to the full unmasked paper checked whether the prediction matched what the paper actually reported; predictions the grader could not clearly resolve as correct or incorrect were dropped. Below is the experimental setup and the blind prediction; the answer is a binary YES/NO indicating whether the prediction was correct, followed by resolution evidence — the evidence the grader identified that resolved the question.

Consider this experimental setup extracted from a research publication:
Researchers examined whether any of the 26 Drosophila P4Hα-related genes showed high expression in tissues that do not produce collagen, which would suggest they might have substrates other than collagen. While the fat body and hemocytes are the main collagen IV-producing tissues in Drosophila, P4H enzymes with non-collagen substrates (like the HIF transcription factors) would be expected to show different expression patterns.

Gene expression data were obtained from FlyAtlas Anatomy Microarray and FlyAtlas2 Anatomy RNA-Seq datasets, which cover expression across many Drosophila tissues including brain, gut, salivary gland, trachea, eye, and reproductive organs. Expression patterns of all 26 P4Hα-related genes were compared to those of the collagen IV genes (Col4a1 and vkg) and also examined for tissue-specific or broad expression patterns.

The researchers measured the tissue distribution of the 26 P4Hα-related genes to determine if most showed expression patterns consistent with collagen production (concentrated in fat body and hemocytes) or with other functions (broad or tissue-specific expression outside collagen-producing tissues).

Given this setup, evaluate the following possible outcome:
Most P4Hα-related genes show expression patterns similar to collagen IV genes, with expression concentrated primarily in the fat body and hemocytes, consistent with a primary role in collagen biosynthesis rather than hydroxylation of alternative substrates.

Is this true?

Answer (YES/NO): NO